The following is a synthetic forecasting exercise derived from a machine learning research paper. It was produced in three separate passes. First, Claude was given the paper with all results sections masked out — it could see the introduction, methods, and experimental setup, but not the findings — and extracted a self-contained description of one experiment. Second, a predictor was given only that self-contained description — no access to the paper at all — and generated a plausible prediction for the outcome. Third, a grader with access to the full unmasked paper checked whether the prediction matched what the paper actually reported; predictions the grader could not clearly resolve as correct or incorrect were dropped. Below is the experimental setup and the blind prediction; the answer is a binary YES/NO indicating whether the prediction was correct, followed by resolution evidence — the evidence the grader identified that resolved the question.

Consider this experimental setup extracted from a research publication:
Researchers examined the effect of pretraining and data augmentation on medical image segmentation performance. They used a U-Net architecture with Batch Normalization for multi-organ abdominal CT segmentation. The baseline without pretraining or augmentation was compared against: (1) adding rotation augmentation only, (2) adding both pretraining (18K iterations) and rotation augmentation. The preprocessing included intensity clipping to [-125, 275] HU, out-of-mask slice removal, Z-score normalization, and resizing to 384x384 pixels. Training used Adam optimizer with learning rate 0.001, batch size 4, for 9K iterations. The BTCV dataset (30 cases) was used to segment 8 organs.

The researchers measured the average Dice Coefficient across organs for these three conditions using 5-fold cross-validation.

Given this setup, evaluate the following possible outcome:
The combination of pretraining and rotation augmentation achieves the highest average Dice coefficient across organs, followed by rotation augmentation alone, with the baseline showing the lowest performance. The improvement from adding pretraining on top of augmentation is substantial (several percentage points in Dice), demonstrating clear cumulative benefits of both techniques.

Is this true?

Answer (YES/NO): NO